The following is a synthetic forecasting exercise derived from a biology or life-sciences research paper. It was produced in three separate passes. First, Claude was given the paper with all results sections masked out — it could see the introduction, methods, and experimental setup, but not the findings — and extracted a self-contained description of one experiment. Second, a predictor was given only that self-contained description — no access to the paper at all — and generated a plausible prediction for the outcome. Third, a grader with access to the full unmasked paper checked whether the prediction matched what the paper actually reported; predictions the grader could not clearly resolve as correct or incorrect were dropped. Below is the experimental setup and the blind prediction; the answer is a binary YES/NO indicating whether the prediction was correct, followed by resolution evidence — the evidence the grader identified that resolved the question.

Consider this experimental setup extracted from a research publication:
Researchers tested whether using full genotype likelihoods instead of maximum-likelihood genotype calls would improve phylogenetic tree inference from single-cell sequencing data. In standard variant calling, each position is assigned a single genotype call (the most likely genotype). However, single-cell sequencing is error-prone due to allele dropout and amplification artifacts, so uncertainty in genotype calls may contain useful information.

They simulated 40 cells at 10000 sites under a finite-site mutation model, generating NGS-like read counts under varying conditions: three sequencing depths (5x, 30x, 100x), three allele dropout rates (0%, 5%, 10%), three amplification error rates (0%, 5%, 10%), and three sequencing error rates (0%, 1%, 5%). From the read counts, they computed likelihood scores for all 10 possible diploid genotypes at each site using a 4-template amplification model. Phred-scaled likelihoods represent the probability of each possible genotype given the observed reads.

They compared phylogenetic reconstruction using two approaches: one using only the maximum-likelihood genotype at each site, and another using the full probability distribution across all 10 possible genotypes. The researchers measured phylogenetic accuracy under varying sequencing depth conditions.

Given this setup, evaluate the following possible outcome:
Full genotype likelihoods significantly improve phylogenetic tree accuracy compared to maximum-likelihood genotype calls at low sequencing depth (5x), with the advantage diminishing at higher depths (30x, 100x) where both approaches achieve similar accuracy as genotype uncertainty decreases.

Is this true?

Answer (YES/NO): YES